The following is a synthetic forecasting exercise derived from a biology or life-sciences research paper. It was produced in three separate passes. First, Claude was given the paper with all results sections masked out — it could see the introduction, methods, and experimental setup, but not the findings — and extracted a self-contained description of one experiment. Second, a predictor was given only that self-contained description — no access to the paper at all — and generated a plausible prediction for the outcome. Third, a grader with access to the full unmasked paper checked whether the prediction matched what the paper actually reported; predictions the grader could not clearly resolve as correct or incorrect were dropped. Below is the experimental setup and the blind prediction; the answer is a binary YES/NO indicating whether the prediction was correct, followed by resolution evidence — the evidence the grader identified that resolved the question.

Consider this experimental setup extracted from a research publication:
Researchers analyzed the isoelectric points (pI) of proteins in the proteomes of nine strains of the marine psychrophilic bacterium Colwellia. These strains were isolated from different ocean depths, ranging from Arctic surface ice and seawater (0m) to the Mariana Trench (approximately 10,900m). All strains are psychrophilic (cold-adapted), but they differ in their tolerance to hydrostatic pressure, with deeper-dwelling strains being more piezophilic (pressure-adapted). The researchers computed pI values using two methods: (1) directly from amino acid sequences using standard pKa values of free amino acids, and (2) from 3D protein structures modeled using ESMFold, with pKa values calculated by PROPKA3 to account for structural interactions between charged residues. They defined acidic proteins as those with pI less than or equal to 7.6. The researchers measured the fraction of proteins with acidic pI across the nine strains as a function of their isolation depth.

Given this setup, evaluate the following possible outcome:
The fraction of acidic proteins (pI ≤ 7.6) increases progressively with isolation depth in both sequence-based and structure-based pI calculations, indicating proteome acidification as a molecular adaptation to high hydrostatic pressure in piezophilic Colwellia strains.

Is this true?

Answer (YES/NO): NO